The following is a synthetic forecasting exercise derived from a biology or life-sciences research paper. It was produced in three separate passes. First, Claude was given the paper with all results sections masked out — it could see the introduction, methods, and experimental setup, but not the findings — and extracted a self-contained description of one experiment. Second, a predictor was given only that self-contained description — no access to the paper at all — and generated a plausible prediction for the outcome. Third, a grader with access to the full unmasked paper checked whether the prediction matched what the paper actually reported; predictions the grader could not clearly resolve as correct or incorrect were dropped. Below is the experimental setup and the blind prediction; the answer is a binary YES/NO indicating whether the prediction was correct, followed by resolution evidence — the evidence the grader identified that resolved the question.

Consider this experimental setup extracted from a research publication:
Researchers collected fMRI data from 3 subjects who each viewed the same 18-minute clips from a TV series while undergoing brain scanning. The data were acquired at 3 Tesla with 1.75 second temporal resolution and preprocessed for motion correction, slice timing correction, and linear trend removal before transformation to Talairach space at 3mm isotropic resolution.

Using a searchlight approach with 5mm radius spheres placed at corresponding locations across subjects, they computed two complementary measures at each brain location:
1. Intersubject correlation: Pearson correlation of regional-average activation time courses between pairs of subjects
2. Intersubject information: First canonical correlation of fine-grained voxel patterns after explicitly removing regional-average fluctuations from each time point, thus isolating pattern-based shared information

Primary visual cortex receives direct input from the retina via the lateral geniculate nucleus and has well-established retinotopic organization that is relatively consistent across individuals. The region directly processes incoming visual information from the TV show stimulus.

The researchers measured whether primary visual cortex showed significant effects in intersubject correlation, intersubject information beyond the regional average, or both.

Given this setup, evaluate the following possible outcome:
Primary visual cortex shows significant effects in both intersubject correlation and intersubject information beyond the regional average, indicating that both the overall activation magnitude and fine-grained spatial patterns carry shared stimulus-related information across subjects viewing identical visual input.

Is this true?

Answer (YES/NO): YES